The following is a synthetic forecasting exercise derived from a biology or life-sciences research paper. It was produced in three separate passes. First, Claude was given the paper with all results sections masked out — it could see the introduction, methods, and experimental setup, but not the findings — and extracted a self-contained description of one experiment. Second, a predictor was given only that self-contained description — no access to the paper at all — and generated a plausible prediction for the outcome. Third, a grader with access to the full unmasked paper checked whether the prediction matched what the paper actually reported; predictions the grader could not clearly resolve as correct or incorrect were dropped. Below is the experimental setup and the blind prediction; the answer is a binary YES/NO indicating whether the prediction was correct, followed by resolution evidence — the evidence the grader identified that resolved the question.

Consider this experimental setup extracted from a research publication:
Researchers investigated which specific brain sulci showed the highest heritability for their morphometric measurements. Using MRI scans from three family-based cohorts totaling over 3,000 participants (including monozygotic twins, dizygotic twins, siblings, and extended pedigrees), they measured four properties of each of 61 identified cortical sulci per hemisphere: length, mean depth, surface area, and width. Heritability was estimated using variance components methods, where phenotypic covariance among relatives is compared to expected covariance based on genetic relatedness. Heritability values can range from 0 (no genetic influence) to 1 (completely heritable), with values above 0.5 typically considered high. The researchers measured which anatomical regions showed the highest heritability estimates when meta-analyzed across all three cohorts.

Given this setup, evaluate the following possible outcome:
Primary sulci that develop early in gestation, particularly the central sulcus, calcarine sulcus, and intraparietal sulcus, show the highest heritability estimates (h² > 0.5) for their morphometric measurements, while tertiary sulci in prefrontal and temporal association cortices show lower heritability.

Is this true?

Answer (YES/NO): NO